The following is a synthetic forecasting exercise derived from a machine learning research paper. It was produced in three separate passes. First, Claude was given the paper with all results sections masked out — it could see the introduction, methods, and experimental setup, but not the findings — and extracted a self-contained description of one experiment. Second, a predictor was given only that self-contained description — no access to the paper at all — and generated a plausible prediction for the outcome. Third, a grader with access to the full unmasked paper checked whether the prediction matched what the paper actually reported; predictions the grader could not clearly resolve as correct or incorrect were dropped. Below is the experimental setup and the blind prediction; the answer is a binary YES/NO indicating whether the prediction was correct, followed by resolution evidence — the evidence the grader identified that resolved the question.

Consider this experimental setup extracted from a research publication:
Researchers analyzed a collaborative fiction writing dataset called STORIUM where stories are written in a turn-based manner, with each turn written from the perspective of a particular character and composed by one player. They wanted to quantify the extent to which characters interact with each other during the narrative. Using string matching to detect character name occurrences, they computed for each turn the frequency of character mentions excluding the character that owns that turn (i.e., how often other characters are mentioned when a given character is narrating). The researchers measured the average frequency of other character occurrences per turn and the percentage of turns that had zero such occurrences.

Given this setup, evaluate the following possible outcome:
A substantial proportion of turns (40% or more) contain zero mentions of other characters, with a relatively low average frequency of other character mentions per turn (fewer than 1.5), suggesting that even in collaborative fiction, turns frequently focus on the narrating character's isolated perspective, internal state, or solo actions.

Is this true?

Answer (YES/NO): YES